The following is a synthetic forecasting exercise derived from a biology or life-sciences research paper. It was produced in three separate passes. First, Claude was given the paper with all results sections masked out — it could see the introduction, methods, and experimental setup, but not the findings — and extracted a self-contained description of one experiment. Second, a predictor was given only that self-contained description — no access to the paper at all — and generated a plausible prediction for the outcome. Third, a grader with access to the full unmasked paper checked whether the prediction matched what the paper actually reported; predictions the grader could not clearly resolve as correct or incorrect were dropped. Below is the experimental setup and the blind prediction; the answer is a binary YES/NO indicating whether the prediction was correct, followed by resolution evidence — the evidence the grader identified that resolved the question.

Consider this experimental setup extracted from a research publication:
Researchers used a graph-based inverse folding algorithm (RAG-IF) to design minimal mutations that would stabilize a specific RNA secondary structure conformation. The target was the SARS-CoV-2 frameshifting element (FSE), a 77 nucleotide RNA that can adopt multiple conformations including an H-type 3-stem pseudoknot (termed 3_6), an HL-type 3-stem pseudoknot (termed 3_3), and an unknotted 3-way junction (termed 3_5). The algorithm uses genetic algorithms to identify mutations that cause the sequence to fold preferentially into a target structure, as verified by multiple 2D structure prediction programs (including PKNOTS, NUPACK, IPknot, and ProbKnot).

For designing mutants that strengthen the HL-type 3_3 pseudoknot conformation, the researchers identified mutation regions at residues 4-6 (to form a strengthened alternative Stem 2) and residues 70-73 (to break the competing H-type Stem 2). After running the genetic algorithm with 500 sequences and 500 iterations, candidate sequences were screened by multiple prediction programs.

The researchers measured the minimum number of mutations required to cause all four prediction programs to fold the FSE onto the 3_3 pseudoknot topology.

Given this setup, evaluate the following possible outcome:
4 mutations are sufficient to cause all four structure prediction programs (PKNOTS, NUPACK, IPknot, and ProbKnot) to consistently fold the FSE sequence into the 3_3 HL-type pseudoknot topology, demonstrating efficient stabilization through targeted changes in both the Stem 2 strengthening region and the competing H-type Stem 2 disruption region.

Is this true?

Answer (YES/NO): NO